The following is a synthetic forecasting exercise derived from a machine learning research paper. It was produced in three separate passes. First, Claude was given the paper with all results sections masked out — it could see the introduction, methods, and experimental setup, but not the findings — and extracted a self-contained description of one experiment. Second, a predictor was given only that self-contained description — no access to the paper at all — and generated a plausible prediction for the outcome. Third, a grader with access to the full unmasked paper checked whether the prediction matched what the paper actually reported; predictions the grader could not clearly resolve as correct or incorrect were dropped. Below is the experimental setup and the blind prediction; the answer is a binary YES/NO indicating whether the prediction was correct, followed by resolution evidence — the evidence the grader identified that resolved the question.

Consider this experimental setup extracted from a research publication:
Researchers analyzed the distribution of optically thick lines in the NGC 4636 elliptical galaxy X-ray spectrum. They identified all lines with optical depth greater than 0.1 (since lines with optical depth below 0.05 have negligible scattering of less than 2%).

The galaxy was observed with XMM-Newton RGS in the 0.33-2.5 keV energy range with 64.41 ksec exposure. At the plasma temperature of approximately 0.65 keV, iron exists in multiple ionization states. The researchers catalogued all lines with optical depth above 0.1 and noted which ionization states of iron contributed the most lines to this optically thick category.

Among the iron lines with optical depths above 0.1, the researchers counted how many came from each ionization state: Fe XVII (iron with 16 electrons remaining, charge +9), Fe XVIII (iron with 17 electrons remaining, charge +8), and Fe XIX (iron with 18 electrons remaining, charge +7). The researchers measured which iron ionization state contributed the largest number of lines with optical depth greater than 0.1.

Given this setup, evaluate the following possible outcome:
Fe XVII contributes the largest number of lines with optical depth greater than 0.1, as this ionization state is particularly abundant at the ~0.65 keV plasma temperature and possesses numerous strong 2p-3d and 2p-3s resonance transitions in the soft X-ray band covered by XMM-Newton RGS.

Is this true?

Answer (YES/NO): NO